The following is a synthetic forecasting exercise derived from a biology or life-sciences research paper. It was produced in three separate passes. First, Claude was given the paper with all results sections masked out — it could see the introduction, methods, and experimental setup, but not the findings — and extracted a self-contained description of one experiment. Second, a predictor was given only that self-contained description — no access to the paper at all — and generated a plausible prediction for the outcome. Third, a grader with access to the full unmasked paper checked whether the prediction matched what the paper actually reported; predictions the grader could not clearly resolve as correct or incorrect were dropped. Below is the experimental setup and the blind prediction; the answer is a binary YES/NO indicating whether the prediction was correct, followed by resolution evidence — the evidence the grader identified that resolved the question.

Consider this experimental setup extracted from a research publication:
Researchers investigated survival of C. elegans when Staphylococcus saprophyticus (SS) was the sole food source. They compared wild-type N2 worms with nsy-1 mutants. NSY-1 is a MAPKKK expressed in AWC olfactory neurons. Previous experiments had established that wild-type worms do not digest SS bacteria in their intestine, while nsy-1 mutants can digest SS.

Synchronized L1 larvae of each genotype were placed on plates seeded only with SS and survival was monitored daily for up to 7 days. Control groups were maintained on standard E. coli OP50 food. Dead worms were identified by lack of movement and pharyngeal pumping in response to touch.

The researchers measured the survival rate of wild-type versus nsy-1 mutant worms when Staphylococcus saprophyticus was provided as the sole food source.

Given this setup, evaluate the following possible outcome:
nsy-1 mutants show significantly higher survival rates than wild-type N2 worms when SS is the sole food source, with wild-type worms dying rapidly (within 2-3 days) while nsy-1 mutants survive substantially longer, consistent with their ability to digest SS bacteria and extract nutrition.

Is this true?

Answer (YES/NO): NO